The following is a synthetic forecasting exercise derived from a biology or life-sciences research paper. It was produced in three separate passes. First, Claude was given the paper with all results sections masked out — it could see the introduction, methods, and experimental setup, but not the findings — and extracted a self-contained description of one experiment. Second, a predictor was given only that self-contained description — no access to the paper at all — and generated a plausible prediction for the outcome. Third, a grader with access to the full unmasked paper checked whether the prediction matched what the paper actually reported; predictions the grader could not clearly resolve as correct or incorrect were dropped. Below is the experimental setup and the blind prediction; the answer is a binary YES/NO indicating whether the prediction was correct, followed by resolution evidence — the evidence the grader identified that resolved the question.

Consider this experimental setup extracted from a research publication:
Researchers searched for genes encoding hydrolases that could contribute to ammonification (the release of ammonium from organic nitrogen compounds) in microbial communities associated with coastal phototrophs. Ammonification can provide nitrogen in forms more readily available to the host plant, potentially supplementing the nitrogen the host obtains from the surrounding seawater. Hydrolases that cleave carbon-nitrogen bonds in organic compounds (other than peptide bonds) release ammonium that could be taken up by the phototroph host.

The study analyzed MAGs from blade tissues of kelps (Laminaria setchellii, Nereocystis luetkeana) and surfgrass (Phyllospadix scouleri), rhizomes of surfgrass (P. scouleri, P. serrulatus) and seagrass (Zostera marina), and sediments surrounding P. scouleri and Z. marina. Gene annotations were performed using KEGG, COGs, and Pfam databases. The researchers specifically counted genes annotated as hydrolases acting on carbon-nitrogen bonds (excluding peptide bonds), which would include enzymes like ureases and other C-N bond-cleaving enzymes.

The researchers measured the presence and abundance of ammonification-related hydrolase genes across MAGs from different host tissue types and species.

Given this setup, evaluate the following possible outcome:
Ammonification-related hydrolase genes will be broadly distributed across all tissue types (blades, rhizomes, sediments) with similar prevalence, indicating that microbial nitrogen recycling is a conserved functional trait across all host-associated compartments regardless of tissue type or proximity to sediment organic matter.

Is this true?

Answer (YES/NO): YES